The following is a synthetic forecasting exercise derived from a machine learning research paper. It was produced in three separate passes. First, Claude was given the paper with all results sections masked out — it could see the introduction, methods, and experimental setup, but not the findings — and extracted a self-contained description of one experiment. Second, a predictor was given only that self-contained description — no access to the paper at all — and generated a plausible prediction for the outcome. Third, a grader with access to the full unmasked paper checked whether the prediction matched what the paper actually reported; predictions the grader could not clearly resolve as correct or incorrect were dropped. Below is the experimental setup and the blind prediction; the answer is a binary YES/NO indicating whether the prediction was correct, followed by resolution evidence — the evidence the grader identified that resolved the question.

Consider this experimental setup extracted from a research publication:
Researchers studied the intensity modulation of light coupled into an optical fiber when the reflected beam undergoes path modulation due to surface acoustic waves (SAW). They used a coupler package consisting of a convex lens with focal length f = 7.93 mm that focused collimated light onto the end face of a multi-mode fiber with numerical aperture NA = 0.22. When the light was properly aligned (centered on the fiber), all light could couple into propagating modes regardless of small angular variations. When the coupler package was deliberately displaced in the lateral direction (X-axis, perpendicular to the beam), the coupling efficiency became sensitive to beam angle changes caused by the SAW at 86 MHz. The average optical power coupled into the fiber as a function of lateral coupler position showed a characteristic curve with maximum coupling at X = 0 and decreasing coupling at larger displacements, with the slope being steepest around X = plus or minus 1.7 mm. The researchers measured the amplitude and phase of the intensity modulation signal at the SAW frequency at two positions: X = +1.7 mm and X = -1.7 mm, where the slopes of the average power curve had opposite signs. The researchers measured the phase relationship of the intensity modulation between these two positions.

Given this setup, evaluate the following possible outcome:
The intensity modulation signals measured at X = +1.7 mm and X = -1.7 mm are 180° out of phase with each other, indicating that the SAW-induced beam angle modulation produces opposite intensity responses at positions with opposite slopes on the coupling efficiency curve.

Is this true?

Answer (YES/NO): YES